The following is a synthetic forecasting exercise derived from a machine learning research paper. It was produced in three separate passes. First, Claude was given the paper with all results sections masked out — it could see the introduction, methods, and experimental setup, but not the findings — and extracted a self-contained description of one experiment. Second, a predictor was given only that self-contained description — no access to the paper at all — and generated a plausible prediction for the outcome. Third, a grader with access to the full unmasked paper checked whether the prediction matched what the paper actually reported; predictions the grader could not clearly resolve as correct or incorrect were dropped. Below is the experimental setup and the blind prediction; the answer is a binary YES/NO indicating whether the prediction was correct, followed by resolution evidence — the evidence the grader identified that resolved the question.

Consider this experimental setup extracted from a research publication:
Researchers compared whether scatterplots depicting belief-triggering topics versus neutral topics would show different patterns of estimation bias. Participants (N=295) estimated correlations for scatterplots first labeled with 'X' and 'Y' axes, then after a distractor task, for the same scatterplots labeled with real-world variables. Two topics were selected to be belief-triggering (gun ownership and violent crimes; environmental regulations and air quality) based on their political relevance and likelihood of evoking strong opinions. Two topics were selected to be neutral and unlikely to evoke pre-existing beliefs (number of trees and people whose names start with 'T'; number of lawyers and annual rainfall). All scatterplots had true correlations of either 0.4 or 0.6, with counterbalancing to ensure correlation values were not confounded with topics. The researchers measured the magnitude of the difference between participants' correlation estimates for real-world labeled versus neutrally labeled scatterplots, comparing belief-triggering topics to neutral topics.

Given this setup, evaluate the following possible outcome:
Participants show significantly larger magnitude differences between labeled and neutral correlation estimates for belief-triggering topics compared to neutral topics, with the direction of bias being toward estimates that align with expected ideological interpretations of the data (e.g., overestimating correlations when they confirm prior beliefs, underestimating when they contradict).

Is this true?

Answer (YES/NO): NO